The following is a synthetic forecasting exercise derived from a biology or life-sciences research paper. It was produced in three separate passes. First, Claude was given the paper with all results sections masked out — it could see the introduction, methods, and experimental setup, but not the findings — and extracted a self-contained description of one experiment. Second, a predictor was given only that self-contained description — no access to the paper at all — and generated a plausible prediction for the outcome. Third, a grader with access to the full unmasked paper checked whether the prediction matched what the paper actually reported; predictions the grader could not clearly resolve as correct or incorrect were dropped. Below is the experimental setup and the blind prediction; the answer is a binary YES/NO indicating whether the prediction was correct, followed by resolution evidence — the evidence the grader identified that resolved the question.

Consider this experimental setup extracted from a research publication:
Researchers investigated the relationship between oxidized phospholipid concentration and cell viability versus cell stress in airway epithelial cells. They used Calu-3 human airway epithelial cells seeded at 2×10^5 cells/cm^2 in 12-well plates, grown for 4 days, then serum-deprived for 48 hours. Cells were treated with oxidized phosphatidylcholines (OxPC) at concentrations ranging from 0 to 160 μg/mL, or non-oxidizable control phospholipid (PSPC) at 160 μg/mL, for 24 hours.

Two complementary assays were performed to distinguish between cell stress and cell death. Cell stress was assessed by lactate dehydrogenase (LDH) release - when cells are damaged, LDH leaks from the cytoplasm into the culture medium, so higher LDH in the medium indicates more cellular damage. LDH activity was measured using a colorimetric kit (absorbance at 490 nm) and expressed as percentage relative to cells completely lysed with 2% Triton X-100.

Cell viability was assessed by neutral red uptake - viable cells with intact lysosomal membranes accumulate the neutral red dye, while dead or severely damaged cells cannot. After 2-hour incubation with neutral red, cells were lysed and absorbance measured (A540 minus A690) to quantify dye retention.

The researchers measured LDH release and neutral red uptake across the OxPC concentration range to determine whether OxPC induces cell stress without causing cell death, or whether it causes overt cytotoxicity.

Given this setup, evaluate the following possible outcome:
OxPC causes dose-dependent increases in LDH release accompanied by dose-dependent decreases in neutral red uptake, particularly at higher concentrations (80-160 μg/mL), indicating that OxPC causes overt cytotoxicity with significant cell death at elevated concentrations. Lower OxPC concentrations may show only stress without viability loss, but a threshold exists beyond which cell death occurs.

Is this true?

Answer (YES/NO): NO